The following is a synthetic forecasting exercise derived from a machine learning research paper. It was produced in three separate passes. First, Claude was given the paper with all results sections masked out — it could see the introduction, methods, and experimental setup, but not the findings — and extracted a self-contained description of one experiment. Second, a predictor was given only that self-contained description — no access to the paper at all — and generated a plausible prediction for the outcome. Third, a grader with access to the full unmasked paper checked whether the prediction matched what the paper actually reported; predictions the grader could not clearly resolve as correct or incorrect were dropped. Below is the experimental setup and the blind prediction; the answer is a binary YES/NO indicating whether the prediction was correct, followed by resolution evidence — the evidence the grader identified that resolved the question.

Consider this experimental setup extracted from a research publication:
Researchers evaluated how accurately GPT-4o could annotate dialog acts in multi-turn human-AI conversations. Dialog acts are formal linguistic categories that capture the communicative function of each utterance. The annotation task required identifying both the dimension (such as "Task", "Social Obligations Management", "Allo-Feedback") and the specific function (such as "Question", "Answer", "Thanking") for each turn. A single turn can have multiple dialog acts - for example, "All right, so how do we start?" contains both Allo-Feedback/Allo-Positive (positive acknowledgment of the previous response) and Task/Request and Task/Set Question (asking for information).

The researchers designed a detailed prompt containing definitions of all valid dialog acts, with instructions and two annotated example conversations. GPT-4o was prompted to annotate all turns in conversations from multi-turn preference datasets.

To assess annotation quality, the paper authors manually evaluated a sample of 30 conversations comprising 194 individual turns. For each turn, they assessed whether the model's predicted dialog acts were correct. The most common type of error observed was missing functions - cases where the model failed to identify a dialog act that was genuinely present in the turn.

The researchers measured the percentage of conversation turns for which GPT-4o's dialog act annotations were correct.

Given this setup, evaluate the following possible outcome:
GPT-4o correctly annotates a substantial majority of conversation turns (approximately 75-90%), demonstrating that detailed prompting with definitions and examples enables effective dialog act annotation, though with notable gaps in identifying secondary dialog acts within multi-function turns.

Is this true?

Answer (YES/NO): YES